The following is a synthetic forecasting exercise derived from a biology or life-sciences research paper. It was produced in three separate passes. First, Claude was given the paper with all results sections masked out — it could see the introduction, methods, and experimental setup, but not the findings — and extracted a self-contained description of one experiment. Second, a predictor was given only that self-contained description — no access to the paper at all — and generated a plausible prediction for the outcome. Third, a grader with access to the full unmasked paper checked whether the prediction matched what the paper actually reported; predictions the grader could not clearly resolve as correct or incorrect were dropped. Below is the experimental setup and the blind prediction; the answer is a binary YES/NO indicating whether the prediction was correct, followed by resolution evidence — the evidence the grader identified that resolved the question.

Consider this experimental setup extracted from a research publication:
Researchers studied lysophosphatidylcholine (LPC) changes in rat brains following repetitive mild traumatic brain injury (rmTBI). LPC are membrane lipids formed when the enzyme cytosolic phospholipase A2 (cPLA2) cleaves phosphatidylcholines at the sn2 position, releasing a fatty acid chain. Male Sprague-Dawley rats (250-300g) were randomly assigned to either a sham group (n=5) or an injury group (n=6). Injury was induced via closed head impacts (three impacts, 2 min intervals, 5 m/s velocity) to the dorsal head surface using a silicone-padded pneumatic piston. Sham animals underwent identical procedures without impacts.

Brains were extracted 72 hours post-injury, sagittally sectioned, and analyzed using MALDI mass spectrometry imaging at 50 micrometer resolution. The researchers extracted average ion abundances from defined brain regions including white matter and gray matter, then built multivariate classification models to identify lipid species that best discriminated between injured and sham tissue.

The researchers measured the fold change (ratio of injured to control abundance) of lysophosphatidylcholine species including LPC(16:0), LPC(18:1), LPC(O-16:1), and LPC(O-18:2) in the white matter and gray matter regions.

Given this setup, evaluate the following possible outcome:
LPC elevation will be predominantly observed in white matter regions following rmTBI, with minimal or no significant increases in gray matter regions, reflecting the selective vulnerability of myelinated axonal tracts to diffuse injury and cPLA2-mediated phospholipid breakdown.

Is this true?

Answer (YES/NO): NO